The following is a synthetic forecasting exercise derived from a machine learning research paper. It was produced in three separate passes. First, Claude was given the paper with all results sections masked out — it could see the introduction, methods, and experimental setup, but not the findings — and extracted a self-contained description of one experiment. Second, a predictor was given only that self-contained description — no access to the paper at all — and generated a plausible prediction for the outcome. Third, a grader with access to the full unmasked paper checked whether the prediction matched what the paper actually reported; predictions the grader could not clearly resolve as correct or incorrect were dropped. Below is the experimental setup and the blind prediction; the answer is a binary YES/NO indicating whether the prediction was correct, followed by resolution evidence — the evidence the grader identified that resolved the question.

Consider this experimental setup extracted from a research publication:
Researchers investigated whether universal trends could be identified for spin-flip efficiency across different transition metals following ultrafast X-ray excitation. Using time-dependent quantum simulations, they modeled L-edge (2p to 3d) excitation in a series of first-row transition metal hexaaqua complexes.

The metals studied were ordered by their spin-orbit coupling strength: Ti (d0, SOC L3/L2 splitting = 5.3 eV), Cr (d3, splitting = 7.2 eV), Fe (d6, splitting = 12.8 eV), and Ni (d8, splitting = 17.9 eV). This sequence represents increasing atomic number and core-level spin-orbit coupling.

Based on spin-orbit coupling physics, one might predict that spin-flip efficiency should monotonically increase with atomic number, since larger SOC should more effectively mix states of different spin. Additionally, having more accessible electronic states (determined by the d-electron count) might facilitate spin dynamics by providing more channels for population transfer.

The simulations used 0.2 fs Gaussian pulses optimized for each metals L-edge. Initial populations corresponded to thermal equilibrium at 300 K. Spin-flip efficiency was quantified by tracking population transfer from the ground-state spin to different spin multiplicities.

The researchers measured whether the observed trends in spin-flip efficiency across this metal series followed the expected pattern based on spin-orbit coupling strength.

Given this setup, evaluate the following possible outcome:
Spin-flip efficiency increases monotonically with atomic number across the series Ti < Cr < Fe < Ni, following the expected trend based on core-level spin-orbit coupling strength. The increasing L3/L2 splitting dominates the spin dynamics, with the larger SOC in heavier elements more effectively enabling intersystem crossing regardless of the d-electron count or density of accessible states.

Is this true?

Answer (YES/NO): NO